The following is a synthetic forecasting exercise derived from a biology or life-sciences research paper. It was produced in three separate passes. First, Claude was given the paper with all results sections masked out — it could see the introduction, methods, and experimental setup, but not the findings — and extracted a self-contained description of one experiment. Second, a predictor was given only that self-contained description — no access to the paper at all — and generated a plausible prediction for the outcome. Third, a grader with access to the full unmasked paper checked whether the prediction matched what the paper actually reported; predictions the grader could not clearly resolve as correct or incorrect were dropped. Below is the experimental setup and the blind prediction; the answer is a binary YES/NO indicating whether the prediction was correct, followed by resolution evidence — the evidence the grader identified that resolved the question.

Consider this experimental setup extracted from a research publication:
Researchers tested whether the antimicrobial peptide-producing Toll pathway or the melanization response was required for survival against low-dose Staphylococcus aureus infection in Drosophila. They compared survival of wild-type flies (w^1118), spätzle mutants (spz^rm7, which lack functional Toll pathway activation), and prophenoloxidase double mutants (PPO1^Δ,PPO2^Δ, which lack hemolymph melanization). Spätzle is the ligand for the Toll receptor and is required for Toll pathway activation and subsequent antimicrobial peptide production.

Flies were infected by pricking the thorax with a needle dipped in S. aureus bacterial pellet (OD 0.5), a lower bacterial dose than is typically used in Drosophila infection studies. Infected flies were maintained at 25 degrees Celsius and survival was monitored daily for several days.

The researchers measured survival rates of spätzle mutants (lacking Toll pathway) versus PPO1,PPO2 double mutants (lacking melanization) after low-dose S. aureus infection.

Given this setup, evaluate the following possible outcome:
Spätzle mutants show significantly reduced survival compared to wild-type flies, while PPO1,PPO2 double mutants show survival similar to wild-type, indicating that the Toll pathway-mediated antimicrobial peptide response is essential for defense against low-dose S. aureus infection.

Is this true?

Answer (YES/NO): NO